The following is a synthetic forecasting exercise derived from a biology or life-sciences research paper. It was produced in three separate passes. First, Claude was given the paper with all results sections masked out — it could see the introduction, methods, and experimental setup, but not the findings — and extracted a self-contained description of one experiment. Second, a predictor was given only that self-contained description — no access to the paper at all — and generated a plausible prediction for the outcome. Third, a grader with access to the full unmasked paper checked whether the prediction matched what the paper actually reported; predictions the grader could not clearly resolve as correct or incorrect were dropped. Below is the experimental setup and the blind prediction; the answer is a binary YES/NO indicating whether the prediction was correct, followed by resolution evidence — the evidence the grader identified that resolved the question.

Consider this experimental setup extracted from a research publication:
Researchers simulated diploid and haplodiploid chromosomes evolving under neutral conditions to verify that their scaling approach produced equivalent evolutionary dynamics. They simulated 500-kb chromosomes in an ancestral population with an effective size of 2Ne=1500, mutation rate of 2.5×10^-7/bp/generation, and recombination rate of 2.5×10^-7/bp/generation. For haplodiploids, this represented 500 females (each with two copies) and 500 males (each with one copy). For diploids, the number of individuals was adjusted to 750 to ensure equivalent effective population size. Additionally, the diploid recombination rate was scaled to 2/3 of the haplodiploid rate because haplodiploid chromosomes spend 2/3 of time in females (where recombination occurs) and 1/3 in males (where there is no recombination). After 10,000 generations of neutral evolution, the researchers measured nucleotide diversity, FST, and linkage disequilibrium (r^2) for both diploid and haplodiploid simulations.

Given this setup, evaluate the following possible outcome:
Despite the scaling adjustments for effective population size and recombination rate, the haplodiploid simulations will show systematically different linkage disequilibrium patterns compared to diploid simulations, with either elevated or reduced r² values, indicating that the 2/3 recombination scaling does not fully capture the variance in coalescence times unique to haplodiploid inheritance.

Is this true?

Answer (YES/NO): NO